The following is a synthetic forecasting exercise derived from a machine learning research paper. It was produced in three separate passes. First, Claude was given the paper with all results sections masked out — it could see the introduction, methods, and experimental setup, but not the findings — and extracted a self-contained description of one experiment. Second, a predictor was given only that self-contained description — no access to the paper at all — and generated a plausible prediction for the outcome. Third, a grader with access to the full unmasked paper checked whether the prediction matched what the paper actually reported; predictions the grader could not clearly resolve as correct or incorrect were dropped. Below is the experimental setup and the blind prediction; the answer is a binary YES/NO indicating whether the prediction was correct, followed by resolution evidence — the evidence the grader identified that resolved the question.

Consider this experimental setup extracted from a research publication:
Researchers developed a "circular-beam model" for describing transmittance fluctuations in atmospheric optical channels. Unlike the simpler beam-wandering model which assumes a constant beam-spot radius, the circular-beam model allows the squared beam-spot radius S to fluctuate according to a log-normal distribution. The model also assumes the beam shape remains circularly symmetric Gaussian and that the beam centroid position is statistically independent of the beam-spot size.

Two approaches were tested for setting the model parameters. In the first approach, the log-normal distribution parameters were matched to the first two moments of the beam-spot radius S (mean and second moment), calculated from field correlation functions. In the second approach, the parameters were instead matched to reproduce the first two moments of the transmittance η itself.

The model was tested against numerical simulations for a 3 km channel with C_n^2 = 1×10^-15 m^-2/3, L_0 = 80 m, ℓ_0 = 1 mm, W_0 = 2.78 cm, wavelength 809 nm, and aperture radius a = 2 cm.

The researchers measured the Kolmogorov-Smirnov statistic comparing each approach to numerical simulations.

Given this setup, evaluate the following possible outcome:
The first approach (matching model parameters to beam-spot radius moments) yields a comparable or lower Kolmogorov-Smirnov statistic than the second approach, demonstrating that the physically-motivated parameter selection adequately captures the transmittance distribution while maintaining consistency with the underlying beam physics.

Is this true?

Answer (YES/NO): NO